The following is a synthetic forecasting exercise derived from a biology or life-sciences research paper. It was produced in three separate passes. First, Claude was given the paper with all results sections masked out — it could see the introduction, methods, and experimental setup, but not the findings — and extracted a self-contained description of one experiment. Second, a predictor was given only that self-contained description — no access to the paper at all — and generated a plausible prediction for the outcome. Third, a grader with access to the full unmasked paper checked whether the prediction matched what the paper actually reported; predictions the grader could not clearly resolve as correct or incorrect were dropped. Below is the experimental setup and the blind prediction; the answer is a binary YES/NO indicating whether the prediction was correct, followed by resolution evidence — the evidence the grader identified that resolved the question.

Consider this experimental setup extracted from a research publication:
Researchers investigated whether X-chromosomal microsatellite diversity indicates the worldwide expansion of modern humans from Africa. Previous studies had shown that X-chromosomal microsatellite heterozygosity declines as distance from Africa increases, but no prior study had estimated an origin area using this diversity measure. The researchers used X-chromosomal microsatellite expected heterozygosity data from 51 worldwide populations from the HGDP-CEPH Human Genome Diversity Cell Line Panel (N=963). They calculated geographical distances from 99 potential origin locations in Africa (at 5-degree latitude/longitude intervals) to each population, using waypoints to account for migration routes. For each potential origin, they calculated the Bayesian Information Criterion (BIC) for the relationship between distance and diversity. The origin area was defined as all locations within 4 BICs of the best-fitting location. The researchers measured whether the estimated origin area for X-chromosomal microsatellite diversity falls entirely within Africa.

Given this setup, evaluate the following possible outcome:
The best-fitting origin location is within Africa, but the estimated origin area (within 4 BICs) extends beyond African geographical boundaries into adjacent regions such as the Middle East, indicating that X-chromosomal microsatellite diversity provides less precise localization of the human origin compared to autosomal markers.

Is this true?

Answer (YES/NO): NO